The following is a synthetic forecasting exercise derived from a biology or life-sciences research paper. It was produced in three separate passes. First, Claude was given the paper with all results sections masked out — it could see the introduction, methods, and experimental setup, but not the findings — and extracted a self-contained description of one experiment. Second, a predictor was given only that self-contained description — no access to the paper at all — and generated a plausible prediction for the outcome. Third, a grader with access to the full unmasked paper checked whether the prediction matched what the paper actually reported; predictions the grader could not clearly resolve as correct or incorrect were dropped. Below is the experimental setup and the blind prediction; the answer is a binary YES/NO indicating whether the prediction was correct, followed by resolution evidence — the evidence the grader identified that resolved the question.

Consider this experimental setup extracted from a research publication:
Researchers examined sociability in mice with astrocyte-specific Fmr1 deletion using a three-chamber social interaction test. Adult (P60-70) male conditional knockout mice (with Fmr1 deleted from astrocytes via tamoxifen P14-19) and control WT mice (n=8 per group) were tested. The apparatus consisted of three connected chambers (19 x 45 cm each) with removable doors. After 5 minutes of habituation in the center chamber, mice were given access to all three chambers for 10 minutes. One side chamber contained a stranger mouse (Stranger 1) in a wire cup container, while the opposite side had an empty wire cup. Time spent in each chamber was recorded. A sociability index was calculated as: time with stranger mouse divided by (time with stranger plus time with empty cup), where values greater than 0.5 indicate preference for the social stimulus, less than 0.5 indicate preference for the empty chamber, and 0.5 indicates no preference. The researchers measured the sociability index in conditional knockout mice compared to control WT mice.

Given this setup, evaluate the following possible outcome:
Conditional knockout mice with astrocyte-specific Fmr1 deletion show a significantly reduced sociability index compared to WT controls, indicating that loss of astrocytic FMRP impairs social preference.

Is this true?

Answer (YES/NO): YES